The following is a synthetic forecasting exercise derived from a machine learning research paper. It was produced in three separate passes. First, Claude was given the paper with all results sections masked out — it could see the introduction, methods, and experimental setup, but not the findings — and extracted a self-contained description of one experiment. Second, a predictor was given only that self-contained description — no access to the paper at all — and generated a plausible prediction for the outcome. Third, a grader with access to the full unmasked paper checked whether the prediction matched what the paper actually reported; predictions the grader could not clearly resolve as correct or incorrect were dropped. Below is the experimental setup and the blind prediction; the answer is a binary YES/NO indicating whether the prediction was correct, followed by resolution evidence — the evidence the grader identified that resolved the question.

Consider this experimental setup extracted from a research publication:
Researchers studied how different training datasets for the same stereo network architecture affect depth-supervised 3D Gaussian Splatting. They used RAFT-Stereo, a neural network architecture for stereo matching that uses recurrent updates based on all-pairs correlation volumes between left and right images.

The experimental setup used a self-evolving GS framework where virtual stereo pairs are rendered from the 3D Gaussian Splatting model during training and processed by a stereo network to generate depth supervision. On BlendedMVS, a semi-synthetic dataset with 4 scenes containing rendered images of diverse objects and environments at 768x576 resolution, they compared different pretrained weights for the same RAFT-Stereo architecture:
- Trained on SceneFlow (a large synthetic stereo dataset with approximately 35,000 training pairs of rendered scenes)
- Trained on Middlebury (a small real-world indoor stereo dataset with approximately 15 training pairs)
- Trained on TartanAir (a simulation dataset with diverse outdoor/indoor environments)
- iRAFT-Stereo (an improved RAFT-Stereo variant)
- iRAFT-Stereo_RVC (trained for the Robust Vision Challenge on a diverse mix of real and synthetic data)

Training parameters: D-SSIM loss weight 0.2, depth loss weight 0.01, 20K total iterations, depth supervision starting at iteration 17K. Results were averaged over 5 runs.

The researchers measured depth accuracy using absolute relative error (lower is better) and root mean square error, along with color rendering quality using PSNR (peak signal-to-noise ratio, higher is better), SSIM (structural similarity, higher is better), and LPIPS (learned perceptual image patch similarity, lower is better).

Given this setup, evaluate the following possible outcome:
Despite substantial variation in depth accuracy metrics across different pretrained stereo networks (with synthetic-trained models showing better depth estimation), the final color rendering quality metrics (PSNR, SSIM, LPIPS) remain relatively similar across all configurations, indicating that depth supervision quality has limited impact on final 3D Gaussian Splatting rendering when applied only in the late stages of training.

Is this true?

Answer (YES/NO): NO